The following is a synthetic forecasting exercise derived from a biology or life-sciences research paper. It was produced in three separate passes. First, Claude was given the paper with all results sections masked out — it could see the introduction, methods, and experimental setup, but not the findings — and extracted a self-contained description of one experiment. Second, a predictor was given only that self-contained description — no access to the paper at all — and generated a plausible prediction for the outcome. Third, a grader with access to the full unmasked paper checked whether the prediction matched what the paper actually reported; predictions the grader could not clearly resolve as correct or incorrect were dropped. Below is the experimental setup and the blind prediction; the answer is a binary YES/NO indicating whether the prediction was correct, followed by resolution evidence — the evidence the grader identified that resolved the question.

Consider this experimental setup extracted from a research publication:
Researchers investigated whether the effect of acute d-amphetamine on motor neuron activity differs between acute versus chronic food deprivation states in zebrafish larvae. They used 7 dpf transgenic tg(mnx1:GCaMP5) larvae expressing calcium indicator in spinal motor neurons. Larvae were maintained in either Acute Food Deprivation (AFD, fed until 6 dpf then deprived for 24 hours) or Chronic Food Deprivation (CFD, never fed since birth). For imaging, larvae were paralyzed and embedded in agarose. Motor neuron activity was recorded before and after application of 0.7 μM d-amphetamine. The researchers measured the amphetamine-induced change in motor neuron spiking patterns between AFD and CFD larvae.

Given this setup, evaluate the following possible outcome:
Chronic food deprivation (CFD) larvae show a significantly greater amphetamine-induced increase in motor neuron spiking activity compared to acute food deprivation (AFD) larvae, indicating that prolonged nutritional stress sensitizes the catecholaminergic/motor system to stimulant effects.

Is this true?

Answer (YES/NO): NO